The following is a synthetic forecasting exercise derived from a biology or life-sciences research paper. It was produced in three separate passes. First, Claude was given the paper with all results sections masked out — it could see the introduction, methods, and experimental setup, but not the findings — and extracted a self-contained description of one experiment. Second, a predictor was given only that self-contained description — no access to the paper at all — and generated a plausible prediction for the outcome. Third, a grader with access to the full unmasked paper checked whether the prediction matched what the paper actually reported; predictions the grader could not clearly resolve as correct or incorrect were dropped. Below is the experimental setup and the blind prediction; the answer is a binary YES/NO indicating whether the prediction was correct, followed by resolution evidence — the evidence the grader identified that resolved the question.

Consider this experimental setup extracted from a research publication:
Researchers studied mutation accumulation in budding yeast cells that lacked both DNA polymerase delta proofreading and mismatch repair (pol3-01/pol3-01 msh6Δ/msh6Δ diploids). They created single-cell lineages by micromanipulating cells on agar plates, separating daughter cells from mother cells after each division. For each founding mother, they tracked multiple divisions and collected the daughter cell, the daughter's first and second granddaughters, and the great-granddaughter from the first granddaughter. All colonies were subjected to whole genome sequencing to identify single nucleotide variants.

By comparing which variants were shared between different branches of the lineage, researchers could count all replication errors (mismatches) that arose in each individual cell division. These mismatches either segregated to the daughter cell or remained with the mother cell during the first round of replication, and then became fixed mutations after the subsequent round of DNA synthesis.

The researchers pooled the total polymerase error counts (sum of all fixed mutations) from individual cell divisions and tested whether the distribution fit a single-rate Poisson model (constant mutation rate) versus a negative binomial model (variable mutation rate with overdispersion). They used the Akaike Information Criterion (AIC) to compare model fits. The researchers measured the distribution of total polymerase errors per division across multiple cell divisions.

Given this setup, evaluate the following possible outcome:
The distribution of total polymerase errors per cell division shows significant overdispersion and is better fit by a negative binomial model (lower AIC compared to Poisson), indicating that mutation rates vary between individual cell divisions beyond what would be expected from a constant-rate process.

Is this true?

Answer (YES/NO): YES